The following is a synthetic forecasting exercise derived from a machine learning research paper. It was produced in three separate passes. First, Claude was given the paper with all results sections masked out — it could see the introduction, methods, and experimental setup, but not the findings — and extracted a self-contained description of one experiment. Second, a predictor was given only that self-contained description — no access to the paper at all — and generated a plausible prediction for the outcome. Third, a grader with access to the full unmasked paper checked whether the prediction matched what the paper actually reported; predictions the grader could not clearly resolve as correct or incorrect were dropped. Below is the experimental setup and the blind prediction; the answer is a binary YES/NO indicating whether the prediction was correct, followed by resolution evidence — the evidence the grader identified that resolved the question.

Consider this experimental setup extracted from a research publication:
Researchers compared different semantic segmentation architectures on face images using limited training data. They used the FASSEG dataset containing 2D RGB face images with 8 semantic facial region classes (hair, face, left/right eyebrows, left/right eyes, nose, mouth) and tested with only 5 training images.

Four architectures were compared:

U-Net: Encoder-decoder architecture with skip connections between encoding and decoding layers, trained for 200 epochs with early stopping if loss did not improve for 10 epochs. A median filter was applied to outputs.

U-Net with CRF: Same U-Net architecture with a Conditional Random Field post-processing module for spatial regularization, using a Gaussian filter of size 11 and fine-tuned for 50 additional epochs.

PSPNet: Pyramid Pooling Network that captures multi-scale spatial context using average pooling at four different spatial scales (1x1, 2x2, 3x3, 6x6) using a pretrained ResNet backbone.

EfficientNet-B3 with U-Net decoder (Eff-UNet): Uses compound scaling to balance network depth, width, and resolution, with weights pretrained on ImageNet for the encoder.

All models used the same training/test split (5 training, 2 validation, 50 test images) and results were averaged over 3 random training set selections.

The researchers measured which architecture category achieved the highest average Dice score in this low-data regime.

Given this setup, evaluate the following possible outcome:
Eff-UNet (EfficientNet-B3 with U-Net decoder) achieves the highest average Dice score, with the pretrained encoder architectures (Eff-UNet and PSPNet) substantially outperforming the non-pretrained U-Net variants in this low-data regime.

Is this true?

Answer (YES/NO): YES